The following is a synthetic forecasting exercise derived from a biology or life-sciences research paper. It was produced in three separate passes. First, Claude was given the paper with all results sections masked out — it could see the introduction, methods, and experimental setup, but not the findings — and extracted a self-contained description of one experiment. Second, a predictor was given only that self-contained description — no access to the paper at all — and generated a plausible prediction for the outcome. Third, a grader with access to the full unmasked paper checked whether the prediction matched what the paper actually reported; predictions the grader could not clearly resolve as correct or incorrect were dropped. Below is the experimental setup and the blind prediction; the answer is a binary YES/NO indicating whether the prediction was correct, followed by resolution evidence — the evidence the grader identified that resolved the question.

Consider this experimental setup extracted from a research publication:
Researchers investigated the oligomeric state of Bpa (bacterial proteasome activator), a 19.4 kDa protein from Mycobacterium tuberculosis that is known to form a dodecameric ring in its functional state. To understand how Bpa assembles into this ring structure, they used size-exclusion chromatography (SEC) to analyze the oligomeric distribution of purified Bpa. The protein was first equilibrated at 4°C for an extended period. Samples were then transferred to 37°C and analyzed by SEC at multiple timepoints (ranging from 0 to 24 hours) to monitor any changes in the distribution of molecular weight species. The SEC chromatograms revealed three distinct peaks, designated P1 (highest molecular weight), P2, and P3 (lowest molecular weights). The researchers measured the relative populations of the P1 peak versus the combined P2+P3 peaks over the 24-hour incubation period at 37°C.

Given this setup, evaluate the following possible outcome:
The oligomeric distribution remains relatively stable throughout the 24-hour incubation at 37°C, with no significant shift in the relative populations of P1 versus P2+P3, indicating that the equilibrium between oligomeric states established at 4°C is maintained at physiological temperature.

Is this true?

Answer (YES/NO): NO